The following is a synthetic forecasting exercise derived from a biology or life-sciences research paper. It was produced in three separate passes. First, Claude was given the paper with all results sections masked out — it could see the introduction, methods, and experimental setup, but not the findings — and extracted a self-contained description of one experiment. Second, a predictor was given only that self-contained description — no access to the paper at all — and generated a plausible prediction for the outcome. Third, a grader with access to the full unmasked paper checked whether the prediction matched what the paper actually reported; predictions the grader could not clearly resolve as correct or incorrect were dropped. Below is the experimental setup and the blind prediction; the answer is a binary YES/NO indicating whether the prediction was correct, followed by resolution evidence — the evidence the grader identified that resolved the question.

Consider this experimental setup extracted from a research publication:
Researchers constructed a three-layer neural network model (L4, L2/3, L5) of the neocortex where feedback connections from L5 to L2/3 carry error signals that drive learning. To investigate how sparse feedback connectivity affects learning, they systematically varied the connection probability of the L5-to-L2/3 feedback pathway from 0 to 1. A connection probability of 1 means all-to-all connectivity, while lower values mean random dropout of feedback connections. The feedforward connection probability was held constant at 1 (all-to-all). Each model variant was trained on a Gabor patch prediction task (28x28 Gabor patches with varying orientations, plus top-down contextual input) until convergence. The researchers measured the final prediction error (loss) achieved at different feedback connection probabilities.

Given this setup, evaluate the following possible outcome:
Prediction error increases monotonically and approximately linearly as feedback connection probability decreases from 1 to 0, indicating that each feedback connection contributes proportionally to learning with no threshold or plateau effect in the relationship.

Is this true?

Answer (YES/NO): NO